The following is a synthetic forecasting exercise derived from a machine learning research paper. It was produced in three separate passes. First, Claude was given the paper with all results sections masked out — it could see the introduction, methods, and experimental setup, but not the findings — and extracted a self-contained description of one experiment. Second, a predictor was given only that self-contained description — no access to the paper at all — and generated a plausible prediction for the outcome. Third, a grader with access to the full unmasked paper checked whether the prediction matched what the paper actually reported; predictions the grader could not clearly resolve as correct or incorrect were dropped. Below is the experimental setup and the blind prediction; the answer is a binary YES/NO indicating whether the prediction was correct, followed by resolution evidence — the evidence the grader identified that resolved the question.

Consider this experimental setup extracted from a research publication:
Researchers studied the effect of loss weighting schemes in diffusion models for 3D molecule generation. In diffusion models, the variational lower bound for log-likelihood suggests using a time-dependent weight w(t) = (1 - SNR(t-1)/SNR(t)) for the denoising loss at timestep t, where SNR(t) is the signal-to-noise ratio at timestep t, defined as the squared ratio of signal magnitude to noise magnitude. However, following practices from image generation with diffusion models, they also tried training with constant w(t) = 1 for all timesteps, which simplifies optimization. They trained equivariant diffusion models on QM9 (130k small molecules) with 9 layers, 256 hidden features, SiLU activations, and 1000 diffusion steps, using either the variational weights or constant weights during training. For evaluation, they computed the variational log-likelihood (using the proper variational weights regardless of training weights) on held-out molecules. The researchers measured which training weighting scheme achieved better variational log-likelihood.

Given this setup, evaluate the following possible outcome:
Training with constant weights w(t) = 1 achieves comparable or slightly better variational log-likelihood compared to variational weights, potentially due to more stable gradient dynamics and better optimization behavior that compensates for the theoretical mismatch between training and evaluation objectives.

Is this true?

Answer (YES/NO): YES